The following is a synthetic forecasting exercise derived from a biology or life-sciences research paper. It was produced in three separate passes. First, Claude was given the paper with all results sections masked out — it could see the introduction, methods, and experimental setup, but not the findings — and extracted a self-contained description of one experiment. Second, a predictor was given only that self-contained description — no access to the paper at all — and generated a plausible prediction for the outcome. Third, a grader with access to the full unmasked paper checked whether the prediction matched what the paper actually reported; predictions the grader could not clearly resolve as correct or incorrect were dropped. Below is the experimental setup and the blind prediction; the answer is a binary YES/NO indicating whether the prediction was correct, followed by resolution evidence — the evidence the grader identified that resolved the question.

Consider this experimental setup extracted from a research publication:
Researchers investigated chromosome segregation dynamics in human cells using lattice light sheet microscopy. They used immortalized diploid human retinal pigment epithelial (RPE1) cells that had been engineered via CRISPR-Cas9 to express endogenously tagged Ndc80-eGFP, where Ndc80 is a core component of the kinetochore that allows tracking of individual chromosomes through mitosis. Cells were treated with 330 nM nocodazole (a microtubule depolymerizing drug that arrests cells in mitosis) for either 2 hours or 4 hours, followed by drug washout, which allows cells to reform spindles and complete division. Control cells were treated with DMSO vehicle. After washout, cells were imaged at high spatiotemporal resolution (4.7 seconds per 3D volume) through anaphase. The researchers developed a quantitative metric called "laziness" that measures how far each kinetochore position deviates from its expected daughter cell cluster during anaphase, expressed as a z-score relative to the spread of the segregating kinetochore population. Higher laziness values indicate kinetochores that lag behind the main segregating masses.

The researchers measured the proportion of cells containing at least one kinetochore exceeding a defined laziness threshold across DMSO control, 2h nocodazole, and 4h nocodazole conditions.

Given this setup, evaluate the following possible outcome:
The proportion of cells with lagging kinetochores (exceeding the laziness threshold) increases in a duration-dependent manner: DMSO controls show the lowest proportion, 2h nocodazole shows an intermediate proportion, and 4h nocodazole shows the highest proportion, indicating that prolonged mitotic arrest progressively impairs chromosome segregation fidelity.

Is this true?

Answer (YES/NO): YES